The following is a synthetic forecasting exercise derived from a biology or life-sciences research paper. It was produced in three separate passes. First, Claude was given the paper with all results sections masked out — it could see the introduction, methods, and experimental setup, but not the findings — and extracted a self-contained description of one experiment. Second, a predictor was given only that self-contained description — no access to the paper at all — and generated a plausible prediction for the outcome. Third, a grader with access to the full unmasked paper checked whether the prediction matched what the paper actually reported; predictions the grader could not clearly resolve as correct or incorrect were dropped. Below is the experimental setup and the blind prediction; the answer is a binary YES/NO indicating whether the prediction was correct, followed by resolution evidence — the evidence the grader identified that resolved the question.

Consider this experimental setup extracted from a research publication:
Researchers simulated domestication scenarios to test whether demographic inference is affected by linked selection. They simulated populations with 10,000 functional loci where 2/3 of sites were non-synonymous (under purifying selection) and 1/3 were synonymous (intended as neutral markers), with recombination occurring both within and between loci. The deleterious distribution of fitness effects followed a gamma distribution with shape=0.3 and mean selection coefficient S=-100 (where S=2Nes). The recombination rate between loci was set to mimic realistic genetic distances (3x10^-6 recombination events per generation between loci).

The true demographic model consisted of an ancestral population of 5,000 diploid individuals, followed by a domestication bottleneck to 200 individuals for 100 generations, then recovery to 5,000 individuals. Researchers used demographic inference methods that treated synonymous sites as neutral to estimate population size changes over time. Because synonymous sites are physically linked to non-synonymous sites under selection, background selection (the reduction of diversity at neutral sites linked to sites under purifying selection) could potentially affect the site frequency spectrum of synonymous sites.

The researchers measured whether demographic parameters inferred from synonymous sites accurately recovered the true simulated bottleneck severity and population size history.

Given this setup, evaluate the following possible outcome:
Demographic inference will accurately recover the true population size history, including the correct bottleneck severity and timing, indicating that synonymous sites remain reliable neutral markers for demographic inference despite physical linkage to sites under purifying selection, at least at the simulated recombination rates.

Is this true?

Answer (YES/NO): NO